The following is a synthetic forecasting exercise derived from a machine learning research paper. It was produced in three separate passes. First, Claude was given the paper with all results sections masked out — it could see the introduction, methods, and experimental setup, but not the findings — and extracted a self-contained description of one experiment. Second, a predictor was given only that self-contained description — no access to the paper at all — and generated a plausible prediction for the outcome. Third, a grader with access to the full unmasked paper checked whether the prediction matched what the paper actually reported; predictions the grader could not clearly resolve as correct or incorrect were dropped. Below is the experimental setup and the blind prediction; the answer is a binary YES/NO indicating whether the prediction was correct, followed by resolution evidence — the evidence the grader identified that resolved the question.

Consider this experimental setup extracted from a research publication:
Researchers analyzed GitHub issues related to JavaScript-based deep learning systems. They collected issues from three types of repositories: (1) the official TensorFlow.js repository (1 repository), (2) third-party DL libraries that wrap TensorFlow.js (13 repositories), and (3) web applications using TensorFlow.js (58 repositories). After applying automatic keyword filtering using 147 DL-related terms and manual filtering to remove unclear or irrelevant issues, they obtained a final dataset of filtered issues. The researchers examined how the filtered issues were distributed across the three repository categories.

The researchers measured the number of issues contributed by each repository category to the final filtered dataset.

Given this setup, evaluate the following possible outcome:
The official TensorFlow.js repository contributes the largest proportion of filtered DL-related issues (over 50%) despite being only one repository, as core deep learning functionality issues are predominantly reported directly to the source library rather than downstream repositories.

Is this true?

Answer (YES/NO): YES